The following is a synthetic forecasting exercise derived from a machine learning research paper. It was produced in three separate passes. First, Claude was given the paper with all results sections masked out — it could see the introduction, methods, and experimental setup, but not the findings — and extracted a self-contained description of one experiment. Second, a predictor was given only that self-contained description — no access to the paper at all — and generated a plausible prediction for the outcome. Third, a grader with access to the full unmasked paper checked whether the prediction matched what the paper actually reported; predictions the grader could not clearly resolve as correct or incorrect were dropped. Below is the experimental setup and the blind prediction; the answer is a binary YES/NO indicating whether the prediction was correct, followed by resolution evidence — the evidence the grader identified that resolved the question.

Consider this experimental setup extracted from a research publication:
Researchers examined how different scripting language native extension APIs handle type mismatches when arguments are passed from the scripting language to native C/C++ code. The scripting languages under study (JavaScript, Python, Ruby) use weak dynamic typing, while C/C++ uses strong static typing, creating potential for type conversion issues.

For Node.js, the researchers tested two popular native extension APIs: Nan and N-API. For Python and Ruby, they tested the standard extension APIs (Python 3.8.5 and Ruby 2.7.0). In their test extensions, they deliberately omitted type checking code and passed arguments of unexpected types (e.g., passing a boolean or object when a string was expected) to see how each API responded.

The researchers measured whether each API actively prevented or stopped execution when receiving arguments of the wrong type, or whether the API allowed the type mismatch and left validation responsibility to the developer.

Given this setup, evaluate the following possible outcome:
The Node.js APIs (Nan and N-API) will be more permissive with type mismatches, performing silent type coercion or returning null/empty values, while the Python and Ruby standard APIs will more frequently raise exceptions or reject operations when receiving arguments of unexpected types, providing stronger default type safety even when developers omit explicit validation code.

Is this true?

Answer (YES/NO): YES